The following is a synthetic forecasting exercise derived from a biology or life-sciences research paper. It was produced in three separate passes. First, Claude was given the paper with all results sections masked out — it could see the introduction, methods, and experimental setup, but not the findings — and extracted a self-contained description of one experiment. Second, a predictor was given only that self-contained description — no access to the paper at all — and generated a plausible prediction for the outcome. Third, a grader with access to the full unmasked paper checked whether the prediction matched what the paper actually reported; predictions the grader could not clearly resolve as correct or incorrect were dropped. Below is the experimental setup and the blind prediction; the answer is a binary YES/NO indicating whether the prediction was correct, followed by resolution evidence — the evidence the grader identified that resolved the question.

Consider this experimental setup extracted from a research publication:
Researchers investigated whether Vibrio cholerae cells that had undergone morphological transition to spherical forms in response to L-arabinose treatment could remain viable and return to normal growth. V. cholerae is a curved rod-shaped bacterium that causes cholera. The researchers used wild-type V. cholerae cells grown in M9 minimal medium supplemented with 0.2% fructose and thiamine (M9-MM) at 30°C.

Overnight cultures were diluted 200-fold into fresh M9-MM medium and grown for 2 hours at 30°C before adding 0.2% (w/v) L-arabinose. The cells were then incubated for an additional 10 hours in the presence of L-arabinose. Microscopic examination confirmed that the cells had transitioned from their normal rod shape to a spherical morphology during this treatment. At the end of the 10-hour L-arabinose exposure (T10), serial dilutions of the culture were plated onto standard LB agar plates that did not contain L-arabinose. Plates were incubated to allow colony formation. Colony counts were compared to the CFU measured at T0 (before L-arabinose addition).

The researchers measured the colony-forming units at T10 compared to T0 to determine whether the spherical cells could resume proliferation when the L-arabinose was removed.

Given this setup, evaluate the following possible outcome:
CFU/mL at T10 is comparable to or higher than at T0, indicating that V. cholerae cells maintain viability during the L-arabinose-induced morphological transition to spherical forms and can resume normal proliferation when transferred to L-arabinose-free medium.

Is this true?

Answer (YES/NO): YES